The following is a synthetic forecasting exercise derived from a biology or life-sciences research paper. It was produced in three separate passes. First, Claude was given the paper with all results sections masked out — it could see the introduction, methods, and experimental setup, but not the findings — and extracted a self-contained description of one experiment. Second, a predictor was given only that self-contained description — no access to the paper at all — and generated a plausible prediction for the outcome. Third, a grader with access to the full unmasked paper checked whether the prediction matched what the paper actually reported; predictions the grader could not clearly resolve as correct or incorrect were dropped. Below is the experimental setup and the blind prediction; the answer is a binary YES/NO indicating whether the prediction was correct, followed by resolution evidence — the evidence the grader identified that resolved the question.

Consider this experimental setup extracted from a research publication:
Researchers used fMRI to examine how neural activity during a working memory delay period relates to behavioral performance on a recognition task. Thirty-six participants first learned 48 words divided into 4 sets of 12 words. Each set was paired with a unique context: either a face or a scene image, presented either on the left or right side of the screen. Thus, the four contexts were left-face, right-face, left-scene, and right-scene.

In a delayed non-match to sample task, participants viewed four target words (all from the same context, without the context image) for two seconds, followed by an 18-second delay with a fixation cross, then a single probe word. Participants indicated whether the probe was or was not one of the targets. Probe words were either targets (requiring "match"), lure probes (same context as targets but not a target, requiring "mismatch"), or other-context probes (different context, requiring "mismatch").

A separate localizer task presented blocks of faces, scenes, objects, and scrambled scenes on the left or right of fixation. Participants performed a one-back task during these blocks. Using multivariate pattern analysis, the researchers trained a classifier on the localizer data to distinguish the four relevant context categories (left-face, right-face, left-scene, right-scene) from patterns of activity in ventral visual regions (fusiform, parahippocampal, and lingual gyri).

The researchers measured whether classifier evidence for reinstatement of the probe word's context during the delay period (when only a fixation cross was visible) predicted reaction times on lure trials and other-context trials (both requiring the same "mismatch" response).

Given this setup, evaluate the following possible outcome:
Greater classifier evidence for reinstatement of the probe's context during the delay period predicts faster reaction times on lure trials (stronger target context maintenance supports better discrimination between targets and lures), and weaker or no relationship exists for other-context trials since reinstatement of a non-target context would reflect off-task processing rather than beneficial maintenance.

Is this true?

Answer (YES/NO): NO